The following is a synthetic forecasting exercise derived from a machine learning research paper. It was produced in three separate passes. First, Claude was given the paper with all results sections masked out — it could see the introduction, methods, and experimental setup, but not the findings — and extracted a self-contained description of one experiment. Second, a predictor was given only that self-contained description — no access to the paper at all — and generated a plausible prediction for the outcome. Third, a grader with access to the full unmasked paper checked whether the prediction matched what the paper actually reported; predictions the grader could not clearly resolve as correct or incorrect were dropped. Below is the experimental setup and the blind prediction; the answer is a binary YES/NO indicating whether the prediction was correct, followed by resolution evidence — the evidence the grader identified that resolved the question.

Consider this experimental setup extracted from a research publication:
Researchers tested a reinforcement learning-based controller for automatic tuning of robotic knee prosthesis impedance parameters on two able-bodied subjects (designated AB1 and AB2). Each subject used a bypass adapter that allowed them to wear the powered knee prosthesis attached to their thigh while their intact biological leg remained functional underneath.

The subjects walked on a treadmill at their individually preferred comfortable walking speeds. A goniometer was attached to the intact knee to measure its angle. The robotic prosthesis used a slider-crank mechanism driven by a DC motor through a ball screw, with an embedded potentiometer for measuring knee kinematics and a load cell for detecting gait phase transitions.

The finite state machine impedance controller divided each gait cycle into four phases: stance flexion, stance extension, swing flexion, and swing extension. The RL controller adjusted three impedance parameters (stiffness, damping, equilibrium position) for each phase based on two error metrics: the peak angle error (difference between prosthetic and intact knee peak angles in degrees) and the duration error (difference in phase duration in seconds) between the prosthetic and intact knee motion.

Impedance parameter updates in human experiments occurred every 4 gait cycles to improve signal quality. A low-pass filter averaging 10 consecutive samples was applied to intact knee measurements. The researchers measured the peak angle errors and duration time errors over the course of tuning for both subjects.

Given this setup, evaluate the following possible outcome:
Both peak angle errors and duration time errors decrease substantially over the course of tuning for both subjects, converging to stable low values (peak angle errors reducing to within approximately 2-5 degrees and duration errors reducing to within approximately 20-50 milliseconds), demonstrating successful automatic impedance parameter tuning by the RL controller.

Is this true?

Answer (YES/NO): NO